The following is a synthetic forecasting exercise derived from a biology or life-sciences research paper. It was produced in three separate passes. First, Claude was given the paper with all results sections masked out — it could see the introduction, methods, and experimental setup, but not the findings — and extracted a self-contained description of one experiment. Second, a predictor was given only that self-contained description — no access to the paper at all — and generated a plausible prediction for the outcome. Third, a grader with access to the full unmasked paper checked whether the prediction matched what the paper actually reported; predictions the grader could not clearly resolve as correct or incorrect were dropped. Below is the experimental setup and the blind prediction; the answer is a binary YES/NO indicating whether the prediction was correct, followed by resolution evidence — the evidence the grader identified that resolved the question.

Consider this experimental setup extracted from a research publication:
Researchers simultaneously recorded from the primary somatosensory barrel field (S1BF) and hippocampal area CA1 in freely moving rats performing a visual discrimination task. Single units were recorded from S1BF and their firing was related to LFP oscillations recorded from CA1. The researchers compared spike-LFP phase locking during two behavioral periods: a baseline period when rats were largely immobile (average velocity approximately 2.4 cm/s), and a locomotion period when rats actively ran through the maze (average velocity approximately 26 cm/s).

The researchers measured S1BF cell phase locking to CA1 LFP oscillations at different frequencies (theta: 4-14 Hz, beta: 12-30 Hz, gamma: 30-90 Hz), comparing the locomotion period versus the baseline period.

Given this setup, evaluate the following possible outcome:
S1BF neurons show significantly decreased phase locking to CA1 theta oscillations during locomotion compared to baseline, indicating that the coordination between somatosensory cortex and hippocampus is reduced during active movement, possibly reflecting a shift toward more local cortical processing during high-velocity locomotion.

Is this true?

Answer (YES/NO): NO